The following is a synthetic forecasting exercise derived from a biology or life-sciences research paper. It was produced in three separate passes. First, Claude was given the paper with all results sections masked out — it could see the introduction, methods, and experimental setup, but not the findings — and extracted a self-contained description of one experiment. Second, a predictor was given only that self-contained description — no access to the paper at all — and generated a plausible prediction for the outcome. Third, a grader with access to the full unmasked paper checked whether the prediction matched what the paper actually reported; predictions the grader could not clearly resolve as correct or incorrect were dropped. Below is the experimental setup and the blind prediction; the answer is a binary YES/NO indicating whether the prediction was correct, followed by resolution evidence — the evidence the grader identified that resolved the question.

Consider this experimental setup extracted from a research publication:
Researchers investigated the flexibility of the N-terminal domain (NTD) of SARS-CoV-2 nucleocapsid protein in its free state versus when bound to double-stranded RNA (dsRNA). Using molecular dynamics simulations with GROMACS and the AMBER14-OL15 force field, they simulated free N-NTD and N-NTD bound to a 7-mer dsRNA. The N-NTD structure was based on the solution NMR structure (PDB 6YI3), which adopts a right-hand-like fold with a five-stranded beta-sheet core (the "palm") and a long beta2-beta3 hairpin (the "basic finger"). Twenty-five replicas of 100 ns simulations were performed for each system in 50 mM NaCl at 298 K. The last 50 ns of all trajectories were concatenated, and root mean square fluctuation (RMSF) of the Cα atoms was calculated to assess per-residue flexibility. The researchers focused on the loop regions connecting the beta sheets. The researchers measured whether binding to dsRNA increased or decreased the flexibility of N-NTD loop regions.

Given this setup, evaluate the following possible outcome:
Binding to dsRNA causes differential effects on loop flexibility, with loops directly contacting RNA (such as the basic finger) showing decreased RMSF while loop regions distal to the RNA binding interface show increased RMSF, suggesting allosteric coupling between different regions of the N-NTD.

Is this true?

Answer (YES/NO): NO